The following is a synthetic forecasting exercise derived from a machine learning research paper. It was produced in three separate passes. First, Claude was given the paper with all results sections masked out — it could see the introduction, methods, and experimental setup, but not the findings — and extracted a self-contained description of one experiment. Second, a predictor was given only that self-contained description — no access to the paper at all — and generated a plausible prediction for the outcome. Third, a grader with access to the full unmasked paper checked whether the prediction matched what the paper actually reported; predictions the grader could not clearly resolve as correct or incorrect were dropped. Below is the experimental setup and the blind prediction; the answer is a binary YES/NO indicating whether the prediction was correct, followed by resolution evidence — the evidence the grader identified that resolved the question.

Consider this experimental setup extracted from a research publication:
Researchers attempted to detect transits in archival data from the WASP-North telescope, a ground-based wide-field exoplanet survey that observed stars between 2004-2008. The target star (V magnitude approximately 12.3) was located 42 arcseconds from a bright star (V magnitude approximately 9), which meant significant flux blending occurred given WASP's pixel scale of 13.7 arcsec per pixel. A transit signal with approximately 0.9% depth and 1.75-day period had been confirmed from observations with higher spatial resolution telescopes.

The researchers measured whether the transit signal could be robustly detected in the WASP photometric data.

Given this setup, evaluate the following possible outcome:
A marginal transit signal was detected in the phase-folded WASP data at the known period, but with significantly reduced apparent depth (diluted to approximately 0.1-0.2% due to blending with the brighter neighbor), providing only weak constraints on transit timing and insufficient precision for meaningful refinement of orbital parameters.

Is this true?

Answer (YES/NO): NO